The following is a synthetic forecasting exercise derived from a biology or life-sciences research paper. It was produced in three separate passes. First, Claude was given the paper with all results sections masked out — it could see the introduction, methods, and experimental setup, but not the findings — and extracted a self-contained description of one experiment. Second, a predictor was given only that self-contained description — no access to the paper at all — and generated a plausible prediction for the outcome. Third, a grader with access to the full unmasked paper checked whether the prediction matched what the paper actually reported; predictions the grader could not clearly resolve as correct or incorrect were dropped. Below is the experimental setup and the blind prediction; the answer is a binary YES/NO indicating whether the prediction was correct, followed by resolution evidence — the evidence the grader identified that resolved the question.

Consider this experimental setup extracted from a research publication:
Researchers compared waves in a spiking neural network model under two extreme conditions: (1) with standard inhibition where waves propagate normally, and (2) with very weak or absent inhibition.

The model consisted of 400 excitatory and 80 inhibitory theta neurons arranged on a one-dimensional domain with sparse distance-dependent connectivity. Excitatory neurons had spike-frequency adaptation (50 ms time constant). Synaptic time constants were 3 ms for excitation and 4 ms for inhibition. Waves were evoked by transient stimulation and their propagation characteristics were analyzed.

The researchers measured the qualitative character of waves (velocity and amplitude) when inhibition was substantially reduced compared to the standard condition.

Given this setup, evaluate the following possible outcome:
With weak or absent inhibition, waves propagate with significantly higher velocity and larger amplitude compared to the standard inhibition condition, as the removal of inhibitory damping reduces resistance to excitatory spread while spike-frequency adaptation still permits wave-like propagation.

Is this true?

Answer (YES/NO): NO